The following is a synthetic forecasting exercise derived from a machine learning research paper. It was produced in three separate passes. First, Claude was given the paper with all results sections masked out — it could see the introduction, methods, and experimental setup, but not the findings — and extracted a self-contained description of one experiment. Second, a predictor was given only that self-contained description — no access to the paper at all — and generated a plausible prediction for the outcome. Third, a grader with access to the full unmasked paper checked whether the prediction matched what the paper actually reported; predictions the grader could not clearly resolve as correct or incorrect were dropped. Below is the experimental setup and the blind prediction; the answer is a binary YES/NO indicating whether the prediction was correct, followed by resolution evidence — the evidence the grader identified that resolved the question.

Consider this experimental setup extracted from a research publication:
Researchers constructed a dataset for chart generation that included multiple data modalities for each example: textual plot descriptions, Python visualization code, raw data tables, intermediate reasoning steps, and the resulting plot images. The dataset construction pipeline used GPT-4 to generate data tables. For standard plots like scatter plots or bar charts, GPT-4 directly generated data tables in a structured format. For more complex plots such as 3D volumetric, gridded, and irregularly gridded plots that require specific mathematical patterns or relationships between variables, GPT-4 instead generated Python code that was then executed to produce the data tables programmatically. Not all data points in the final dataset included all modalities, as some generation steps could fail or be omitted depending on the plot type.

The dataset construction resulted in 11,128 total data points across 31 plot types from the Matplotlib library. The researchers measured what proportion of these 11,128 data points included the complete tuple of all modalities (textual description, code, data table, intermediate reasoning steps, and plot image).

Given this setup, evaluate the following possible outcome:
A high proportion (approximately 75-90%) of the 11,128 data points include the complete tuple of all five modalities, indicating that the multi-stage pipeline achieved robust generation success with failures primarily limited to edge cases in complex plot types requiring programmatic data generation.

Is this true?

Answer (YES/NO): NO